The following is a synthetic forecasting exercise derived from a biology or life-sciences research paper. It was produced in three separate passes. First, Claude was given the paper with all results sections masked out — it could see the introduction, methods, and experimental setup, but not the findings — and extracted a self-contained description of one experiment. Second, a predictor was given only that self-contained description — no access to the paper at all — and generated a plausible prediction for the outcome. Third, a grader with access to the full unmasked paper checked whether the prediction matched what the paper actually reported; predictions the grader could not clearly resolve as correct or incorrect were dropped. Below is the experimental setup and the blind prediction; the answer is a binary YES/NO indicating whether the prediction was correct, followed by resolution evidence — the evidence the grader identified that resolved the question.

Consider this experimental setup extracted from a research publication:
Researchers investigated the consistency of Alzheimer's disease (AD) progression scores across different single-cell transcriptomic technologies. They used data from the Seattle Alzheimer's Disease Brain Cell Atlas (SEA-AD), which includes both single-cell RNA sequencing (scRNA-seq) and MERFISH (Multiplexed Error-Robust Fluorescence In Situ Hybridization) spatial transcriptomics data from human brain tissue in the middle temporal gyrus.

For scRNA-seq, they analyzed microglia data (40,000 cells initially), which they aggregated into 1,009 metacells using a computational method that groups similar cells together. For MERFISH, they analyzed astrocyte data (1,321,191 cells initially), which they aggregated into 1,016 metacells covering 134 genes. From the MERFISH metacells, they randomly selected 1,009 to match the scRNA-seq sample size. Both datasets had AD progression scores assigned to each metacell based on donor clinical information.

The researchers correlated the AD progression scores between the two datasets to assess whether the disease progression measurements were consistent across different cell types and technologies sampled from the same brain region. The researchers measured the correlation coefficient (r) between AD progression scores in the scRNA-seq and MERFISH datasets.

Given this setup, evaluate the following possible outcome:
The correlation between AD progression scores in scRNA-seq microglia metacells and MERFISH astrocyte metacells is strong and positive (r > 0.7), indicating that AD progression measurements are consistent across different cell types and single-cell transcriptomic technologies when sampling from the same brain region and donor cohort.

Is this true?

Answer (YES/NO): YES